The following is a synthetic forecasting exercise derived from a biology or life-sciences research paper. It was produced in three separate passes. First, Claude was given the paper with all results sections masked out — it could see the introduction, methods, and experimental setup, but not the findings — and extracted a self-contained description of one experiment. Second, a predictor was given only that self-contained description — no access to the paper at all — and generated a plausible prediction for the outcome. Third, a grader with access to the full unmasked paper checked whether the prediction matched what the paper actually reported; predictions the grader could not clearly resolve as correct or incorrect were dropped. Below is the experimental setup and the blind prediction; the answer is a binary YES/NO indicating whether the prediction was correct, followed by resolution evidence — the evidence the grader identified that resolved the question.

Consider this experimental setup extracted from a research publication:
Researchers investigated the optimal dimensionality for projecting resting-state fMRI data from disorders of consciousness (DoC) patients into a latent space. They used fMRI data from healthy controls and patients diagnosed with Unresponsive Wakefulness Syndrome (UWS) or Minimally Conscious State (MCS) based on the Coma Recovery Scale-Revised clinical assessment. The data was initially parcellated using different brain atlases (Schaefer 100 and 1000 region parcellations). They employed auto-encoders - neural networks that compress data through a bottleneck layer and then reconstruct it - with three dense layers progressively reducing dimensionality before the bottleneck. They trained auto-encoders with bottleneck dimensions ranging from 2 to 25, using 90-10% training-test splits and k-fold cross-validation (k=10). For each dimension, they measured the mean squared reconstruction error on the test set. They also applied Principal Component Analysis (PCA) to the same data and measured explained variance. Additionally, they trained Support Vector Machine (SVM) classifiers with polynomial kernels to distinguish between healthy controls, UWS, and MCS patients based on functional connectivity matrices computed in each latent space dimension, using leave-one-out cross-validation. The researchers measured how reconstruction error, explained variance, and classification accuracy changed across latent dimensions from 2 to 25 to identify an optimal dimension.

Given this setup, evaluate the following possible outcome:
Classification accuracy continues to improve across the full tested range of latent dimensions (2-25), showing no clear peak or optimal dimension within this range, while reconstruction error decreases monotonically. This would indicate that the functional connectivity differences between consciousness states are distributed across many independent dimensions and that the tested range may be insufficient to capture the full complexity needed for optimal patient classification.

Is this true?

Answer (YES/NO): NO